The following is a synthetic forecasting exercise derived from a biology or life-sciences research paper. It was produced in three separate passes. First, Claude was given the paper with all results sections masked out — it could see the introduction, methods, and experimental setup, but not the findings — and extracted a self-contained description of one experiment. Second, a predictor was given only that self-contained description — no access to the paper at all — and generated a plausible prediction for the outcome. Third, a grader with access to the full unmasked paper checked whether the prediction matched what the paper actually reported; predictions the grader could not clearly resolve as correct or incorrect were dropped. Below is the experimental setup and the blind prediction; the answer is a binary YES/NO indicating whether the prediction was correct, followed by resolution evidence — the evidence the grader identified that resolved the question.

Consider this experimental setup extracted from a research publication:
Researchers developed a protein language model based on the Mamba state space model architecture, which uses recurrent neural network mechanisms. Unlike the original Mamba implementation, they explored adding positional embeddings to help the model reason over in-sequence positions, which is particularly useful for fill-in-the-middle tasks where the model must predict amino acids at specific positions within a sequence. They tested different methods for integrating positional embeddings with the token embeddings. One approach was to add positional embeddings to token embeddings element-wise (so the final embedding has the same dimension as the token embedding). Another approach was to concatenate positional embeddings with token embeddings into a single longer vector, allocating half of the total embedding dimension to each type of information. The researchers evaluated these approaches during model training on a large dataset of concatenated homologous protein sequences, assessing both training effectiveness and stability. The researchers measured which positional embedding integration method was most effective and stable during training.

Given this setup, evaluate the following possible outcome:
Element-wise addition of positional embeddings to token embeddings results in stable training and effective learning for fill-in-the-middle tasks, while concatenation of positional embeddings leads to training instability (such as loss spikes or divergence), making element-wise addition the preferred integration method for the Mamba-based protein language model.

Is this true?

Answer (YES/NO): NO